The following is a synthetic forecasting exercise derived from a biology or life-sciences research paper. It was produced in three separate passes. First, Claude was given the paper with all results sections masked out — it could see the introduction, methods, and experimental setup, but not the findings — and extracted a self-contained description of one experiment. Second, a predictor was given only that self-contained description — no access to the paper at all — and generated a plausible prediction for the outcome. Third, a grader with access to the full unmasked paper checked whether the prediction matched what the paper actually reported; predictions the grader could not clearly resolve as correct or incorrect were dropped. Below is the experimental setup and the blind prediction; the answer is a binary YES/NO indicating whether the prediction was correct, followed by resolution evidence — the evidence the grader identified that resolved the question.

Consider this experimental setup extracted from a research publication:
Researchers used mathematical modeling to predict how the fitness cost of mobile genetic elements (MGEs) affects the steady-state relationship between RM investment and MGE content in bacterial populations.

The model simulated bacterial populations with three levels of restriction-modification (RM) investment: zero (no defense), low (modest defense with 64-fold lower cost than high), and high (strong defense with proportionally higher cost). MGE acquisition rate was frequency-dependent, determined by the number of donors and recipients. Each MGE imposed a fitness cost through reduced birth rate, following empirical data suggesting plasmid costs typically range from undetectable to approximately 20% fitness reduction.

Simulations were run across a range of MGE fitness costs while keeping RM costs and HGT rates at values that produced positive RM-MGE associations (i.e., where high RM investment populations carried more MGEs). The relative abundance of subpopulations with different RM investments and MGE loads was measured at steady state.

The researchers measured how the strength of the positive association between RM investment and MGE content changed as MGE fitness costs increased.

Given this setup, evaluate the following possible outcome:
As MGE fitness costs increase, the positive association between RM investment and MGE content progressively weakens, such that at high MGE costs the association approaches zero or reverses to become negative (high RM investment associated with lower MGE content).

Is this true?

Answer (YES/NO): NO